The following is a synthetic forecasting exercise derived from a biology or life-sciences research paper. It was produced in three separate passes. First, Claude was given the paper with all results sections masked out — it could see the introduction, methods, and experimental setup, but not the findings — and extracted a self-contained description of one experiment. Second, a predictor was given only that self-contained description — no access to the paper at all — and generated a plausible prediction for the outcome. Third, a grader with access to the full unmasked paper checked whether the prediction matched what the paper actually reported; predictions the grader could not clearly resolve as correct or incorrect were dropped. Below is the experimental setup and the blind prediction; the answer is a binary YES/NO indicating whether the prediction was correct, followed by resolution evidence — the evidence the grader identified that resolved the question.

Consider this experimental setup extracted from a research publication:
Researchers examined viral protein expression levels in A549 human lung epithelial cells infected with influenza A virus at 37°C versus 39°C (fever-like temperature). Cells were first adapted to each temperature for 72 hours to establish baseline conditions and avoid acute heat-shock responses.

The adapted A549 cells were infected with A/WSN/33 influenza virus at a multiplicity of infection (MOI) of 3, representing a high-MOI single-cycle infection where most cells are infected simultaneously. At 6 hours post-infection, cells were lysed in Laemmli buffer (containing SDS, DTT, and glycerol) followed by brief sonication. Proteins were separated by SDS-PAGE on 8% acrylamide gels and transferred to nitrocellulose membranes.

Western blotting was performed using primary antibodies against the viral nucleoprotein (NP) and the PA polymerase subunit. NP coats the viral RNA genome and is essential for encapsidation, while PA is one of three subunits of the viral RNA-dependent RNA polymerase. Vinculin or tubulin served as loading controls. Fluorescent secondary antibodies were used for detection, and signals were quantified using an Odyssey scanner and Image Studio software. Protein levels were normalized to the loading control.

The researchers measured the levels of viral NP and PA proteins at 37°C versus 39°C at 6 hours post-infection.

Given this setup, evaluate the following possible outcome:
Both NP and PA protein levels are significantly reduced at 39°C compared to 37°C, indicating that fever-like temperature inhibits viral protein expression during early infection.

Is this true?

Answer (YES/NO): NO